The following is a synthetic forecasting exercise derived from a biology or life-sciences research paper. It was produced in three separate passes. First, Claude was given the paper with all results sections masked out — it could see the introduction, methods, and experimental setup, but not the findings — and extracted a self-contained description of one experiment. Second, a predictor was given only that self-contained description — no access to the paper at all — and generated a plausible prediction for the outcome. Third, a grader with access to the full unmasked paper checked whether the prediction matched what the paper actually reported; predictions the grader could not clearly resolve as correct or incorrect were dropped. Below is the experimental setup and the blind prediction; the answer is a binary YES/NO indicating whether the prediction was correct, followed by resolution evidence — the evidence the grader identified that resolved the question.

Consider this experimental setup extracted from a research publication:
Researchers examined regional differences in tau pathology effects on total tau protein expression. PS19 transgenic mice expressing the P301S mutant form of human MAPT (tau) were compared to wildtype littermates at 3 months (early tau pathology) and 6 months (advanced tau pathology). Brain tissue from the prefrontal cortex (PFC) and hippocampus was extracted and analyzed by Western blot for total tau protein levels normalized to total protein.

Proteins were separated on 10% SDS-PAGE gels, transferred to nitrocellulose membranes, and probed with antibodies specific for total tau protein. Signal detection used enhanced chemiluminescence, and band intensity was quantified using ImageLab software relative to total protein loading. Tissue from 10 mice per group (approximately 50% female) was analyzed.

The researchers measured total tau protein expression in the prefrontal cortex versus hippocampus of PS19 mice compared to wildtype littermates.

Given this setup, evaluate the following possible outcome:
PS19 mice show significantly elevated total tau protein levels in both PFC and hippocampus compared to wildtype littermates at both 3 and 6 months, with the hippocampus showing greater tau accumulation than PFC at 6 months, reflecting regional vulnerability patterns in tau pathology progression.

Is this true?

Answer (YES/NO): NO